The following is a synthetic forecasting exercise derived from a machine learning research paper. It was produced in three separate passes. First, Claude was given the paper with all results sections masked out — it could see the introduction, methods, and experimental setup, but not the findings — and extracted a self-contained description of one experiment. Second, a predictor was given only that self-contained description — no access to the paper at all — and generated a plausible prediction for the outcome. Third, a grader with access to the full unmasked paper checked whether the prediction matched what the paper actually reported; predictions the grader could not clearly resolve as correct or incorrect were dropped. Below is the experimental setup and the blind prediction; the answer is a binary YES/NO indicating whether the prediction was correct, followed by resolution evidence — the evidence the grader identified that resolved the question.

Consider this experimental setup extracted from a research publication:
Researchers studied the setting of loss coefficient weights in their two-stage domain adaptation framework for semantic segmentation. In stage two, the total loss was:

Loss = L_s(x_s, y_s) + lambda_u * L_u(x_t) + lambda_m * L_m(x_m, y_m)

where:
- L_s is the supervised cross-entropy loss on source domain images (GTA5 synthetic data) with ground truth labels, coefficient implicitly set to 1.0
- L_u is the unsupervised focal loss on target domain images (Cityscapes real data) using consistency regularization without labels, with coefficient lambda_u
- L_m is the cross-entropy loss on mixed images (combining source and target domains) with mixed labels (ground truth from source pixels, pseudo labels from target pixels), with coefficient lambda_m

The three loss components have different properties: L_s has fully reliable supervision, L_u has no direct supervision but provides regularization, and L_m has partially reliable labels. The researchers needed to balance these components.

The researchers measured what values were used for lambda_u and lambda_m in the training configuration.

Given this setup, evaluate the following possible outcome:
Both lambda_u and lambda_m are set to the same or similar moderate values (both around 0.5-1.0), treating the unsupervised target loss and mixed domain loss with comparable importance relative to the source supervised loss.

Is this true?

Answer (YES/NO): NO